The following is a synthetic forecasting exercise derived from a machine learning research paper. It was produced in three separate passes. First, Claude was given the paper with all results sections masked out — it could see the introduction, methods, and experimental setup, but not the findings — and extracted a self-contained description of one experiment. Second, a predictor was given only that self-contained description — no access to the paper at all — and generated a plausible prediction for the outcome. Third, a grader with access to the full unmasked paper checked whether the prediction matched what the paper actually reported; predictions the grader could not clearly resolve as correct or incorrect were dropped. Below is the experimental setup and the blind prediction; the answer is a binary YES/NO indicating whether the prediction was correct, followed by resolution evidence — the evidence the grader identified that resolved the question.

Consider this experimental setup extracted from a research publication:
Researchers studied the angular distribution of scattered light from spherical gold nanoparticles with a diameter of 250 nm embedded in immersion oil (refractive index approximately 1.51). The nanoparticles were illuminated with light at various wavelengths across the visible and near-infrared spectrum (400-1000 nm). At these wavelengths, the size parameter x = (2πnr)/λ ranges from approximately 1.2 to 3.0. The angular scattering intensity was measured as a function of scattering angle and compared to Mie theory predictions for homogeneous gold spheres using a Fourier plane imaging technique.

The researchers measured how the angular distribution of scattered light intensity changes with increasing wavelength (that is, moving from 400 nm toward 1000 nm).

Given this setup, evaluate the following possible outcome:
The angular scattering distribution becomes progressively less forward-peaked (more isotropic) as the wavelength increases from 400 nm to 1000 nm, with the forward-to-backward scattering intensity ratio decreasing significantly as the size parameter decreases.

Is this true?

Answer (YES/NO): YES